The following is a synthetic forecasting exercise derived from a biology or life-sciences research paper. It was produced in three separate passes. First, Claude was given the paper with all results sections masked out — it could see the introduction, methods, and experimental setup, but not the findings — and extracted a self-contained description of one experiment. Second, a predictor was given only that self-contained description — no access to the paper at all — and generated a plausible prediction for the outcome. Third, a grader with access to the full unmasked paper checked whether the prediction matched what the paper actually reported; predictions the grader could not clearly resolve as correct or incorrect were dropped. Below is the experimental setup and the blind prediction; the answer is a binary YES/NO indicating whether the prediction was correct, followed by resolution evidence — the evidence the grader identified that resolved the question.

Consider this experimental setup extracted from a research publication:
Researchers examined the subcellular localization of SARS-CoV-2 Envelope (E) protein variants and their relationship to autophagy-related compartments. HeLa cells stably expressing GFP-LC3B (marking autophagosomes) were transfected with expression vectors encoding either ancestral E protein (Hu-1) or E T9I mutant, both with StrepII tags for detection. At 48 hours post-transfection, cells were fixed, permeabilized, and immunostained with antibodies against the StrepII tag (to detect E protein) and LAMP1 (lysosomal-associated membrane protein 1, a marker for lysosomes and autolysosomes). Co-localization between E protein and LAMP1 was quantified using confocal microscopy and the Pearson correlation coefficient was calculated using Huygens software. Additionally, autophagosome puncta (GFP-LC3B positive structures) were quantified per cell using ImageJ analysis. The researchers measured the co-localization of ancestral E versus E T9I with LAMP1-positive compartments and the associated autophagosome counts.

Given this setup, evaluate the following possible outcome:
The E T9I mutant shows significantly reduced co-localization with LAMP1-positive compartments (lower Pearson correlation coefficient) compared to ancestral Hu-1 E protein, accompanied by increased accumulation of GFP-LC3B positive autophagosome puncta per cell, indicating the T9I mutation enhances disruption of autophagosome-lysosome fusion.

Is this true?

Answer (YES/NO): NO